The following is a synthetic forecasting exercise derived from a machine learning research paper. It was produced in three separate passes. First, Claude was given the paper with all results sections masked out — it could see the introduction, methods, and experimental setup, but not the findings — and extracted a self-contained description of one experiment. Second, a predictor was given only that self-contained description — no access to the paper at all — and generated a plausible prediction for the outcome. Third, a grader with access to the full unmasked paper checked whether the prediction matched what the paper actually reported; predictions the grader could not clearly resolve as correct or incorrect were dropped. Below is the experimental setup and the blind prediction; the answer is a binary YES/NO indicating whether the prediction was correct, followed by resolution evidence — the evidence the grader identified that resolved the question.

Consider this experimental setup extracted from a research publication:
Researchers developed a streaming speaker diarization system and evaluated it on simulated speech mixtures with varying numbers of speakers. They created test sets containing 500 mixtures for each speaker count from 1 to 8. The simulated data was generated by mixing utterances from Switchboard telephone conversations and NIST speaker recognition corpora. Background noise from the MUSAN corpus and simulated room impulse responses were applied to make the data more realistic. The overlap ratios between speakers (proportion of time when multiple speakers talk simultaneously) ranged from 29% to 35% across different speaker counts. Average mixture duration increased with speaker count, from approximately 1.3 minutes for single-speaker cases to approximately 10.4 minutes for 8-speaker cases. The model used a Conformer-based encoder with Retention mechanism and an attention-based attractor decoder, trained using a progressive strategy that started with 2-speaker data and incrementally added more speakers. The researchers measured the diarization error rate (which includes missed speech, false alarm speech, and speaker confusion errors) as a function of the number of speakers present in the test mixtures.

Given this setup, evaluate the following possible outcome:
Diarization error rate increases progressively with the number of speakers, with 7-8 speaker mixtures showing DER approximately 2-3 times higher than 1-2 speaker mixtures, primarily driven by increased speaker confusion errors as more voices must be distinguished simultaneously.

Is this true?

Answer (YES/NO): NO